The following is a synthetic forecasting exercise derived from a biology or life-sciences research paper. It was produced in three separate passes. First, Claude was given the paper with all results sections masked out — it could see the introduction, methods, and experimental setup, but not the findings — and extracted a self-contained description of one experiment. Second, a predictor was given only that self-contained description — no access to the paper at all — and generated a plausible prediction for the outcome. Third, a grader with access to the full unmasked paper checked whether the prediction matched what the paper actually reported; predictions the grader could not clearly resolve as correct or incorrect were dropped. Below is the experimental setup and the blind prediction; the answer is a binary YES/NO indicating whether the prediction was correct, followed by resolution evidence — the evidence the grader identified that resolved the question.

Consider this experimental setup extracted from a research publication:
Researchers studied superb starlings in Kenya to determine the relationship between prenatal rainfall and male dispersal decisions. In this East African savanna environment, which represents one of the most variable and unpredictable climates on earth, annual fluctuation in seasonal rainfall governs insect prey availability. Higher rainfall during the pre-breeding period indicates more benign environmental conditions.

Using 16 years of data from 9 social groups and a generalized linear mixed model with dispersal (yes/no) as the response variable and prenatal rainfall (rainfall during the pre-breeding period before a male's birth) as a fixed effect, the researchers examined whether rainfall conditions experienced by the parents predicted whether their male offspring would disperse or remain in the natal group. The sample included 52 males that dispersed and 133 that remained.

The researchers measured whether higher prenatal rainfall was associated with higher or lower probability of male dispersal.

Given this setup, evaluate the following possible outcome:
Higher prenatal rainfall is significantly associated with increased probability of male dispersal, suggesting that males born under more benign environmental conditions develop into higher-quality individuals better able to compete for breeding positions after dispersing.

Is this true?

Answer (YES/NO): YES